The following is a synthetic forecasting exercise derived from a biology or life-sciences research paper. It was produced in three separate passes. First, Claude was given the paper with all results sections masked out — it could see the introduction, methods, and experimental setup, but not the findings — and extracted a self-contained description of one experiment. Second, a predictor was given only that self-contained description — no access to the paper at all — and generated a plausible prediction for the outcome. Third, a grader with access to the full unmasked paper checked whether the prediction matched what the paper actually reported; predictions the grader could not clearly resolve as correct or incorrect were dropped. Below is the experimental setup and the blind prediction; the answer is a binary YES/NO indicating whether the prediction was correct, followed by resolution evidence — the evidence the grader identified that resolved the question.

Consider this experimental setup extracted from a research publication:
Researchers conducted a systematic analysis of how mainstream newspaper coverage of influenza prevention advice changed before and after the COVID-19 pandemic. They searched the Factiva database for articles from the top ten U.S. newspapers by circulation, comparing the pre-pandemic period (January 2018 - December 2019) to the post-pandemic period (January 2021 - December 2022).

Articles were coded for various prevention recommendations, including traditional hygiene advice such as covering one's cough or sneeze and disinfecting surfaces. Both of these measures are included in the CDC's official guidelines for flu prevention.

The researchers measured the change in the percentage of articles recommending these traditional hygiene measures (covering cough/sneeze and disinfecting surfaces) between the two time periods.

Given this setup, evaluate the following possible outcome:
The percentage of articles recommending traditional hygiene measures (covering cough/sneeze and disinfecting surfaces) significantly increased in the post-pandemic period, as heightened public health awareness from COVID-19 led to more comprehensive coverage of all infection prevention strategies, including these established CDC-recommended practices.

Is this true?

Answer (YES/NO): NO